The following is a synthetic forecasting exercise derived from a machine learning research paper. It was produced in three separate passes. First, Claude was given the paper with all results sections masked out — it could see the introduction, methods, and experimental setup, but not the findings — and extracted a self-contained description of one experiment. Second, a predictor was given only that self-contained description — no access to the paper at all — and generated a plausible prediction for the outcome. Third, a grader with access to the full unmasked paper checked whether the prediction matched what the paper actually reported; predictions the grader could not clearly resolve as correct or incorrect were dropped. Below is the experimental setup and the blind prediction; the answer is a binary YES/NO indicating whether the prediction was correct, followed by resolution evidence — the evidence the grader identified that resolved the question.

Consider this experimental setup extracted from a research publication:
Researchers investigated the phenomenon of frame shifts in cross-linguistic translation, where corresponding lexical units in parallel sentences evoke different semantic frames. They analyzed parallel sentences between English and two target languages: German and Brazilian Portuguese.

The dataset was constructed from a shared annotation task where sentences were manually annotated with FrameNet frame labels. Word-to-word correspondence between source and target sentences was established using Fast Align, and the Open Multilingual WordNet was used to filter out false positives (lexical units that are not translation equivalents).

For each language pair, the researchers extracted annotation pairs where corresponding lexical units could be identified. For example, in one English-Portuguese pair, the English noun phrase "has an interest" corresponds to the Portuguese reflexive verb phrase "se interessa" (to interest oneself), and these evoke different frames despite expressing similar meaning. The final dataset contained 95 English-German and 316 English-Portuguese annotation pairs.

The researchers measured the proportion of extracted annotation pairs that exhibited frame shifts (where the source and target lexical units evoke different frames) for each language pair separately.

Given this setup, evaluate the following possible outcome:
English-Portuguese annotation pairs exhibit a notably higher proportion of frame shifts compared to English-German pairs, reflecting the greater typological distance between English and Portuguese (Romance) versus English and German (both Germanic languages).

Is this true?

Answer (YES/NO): NO